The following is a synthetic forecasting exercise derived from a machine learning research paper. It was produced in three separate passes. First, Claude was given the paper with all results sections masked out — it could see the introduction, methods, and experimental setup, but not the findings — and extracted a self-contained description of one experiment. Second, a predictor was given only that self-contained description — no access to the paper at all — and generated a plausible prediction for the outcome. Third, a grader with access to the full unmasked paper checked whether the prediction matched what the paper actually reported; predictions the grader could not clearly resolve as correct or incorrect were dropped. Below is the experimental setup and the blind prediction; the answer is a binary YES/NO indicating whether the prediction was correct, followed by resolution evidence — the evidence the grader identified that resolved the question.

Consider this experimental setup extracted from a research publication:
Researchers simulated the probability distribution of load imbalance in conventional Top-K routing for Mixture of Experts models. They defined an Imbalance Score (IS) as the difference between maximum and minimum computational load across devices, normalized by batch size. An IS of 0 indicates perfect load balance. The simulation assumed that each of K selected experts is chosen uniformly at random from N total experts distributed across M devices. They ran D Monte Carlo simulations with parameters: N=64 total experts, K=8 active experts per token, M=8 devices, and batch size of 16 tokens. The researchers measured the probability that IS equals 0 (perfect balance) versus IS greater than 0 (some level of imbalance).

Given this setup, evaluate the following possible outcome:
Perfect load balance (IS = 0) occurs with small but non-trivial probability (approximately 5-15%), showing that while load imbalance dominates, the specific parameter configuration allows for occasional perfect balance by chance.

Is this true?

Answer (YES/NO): NO